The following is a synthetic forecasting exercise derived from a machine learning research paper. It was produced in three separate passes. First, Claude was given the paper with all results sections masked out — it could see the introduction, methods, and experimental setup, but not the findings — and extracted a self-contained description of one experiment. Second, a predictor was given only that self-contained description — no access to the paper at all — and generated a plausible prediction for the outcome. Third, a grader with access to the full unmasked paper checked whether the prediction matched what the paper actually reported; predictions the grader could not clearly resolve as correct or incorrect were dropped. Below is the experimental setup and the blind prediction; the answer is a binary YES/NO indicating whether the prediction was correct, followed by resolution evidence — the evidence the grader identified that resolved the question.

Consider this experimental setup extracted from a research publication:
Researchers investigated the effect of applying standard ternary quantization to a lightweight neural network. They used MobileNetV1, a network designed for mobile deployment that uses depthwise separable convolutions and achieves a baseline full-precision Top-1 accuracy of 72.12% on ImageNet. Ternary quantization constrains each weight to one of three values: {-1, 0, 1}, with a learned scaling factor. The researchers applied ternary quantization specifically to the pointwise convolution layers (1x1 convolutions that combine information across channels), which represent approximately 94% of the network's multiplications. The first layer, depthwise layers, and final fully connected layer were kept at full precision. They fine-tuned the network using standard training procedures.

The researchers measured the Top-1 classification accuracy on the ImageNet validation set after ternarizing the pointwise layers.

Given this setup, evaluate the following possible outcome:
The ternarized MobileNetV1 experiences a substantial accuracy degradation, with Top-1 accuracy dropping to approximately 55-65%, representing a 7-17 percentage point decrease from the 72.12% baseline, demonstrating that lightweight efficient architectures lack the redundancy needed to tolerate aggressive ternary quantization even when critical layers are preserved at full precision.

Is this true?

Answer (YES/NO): NO